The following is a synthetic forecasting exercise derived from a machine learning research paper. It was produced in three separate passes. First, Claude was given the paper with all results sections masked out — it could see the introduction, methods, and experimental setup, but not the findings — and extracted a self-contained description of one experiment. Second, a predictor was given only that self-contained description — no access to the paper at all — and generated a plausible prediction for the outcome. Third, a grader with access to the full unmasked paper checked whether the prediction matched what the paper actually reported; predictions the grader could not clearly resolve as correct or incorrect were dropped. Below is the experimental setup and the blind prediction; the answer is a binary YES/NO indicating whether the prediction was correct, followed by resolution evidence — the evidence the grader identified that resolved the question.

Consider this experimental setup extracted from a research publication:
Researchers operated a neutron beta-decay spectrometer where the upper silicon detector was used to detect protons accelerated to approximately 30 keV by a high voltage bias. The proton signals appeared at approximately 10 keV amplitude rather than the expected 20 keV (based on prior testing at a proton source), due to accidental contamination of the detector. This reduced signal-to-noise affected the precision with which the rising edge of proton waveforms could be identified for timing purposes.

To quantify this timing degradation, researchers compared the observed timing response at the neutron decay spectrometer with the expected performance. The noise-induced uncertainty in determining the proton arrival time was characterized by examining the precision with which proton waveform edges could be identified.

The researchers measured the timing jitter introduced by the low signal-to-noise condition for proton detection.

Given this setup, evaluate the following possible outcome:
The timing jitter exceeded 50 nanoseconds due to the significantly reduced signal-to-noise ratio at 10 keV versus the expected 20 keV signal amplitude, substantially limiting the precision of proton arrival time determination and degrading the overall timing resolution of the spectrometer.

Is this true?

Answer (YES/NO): YES